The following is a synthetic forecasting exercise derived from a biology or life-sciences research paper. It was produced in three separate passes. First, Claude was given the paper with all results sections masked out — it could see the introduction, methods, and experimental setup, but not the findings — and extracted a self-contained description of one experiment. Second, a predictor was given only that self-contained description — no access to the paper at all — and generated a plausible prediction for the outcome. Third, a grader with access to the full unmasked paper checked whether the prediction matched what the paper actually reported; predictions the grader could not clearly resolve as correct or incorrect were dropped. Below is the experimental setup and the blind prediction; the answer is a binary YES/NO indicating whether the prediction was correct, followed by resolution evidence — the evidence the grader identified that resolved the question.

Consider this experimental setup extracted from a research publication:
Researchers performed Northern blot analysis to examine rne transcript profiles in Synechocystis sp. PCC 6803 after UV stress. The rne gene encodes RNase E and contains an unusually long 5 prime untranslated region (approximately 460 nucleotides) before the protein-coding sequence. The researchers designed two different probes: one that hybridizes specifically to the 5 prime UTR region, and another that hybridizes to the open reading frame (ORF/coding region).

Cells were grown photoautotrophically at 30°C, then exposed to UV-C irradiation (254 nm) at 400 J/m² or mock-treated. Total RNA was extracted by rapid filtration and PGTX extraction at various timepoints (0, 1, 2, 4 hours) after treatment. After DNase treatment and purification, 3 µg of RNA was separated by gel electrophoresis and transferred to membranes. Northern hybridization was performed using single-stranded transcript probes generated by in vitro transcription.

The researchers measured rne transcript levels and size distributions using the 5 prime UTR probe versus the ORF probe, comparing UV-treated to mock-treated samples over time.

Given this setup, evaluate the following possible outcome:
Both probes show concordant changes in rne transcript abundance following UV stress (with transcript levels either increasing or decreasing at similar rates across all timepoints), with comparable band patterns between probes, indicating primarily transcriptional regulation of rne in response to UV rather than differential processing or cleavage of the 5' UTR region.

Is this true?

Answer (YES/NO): NO